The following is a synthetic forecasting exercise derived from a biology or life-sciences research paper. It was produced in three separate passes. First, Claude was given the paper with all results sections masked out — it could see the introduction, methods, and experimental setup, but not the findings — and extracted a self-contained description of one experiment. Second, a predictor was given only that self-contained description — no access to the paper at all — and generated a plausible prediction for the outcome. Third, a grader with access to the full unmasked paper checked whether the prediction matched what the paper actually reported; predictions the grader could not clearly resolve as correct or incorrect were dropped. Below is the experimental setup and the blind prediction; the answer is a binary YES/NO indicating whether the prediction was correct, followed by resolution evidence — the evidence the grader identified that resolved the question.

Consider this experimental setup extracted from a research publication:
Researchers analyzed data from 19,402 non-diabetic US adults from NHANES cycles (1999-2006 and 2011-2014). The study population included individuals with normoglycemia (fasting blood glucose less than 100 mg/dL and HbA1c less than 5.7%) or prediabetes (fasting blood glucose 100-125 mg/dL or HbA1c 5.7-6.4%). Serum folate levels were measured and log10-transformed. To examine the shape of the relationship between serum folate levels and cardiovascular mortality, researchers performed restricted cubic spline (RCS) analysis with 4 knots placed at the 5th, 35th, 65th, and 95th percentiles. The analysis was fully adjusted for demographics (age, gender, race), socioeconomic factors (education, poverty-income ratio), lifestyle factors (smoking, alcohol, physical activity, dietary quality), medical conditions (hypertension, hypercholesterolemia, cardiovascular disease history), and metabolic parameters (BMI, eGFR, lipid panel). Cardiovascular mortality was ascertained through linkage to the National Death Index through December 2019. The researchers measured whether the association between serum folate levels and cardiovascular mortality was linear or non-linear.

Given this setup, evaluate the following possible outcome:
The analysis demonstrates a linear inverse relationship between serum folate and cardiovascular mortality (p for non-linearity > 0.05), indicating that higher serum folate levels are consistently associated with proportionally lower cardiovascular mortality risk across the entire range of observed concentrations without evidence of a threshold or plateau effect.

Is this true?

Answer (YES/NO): NO